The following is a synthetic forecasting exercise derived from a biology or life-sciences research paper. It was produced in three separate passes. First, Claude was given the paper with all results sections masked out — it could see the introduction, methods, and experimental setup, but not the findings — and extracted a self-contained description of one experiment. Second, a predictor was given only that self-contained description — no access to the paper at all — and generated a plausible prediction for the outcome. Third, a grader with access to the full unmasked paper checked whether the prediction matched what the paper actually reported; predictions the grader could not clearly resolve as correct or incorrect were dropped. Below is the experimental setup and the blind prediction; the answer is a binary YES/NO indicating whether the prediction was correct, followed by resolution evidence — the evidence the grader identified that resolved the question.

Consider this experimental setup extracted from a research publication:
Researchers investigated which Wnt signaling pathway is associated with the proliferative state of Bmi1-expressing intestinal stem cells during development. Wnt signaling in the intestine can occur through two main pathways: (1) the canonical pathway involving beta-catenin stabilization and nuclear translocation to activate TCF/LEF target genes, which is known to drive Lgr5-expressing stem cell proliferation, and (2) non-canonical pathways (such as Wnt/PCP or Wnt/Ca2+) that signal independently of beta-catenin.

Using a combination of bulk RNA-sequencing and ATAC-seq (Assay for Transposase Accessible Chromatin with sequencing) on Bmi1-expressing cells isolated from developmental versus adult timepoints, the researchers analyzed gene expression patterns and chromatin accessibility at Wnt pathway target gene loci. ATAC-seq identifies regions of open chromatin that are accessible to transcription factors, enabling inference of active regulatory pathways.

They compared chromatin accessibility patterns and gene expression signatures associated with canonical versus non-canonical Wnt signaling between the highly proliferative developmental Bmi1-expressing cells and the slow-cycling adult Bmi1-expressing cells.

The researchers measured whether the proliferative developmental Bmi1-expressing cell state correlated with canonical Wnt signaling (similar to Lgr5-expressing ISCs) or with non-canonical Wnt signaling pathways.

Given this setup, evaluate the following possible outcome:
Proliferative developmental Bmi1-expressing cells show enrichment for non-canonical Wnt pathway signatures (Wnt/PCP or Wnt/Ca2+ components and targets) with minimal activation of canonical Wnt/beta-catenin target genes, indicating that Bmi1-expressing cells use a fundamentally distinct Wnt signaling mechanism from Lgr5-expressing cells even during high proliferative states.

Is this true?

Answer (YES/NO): YES